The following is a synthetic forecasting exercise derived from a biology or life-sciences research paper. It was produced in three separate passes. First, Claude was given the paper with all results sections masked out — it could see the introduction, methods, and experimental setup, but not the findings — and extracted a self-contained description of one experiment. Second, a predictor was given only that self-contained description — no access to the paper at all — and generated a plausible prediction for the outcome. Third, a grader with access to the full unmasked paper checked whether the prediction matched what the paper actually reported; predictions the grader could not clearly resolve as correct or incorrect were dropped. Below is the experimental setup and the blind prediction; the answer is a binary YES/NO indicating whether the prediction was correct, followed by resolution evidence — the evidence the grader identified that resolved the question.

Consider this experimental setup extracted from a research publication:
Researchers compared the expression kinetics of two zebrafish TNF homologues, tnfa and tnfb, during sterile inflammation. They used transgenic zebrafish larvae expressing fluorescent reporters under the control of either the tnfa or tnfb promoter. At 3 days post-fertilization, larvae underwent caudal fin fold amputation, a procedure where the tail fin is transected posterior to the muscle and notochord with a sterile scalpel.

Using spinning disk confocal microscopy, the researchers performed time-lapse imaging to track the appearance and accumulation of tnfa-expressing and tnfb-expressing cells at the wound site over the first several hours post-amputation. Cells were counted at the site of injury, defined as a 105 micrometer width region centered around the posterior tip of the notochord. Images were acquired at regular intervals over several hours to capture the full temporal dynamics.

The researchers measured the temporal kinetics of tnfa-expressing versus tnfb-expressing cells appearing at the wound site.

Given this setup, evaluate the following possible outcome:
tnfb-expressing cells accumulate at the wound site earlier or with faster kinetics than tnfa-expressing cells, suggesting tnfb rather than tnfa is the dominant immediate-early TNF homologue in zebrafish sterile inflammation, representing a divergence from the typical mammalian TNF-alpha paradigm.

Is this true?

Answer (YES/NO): YES